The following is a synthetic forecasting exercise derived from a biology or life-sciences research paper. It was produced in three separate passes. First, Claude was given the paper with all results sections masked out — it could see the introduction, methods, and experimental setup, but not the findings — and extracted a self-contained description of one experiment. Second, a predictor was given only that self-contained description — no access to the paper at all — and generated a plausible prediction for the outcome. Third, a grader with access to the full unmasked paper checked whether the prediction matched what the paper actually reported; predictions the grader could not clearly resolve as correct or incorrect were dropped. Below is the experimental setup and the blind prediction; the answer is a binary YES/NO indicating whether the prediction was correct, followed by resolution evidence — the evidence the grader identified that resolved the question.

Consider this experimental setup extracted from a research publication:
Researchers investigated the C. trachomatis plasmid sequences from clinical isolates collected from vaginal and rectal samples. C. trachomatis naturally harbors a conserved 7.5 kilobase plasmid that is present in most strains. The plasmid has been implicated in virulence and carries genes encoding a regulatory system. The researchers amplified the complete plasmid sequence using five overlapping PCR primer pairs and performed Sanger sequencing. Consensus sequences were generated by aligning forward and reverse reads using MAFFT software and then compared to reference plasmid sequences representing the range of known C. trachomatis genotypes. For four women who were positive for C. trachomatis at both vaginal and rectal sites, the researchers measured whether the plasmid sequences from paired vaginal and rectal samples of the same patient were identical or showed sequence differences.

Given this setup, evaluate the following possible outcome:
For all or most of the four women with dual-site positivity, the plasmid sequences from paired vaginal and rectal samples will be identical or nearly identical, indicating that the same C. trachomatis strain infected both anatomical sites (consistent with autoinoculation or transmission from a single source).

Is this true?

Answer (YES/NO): YES